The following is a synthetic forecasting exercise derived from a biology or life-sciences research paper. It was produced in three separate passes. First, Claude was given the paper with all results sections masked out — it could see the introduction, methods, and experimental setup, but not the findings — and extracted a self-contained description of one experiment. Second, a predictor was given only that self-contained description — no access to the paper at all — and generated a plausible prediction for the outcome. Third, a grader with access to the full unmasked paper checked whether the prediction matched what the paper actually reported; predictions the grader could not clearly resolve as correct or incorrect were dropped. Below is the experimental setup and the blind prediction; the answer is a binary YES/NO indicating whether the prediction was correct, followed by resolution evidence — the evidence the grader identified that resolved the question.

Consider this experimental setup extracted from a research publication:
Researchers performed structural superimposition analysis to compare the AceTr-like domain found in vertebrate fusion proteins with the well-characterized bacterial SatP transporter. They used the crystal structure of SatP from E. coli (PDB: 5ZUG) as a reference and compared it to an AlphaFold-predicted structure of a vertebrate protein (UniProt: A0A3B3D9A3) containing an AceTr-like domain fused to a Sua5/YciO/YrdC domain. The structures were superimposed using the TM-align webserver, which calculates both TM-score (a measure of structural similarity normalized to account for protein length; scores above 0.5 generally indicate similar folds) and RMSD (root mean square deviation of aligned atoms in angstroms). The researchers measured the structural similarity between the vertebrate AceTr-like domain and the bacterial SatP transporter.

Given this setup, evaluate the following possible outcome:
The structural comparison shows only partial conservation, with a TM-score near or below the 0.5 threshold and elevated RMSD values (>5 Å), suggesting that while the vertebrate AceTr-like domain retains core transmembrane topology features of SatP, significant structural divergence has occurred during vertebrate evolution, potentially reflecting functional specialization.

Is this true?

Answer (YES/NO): NO